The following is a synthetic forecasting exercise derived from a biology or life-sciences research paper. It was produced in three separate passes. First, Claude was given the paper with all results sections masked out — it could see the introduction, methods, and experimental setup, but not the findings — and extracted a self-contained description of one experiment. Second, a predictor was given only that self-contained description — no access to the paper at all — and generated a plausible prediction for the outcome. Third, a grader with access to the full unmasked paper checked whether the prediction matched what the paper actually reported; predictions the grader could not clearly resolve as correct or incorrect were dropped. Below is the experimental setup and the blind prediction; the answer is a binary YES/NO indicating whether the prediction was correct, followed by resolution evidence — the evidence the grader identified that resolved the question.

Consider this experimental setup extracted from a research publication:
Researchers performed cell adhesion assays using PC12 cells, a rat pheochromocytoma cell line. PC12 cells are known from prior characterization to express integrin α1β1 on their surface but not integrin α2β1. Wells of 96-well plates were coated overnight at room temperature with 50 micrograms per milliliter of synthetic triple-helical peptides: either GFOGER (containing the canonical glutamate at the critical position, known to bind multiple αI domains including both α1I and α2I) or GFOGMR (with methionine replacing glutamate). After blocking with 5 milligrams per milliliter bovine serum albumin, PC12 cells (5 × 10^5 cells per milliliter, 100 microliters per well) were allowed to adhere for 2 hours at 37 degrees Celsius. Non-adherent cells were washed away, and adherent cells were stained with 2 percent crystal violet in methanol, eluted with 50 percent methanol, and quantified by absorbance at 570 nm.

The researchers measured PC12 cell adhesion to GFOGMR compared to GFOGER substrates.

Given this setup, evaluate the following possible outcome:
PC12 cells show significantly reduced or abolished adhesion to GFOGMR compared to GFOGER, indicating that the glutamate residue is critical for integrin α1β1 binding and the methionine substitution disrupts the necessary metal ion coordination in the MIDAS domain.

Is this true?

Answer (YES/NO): YES